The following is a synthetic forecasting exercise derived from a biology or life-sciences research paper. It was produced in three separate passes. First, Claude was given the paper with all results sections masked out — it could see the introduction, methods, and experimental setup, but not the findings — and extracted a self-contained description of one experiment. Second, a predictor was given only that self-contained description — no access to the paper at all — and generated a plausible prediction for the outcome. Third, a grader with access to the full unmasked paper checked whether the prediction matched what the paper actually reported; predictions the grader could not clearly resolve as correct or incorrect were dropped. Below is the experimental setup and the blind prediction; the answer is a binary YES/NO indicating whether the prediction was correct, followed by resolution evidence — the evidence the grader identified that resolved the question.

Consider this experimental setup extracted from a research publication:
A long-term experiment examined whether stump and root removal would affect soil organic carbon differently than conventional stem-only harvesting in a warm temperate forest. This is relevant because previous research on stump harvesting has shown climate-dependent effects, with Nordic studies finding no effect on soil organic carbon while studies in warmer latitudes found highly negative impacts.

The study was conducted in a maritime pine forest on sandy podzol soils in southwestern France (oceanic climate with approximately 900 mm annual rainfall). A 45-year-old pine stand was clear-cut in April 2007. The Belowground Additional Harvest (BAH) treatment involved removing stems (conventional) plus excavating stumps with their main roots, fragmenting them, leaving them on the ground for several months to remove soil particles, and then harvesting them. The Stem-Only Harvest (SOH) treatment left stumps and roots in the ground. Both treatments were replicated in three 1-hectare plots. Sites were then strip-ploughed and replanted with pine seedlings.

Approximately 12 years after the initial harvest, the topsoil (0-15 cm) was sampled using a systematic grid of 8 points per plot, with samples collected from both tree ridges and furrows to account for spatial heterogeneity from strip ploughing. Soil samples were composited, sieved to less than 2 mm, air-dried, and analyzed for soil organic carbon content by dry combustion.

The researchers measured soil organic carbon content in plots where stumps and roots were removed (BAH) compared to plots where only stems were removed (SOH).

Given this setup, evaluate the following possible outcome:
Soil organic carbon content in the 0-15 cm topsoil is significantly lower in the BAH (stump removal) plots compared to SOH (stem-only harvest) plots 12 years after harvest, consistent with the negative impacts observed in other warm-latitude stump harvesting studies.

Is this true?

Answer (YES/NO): NO